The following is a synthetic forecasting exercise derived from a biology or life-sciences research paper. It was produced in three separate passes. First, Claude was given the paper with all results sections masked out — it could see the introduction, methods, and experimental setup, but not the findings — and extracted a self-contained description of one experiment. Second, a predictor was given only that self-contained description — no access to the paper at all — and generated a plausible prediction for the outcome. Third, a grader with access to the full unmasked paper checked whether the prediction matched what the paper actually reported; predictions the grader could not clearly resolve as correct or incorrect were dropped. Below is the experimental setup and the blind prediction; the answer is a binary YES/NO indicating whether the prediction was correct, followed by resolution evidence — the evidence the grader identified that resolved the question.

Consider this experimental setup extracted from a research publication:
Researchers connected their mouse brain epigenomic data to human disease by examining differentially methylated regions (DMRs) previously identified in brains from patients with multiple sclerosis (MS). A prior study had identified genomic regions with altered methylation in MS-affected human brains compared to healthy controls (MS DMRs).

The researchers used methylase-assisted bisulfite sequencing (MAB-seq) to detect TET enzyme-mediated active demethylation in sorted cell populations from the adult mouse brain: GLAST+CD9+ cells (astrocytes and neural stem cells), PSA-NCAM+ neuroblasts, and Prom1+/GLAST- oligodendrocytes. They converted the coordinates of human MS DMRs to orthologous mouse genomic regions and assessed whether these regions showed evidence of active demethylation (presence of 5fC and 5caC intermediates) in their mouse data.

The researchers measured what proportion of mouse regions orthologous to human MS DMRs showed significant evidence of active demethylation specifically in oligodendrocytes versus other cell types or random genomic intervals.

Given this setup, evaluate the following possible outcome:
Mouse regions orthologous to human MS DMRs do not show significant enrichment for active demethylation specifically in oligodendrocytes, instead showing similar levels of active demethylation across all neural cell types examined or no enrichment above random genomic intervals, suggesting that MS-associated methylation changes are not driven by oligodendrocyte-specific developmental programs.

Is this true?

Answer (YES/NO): NO